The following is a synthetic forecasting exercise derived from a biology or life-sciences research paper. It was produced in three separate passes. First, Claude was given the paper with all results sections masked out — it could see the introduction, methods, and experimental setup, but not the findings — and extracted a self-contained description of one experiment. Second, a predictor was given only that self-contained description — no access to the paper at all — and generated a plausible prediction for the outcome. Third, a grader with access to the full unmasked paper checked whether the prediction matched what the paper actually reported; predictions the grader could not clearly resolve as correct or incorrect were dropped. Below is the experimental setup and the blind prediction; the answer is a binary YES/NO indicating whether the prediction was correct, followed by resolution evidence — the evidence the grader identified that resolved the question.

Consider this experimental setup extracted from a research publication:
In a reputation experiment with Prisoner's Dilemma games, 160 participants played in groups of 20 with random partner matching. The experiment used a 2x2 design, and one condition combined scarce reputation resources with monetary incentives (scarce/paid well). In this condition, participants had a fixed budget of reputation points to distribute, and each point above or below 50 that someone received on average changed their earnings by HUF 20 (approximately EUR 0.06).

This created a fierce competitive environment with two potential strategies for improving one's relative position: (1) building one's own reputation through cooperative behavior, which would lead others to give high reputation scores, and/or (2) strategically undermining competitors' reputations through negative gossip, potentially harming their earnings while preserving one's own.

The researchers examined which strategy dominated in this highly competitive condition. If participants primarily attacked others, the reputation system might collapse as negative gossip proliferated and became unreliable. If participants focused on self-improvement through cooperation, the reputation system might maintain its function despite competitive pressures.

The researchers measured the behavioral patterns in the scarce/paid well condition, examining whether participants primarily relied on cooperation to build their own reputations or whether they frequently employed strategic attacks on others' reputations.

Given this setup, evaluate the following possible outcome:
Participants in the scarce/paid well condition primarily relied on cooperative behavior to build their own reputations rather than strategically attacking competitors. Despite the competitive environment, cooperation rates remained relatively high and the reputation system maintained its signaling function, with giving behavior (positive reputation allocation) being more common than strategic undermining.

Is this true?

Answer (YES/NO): YES